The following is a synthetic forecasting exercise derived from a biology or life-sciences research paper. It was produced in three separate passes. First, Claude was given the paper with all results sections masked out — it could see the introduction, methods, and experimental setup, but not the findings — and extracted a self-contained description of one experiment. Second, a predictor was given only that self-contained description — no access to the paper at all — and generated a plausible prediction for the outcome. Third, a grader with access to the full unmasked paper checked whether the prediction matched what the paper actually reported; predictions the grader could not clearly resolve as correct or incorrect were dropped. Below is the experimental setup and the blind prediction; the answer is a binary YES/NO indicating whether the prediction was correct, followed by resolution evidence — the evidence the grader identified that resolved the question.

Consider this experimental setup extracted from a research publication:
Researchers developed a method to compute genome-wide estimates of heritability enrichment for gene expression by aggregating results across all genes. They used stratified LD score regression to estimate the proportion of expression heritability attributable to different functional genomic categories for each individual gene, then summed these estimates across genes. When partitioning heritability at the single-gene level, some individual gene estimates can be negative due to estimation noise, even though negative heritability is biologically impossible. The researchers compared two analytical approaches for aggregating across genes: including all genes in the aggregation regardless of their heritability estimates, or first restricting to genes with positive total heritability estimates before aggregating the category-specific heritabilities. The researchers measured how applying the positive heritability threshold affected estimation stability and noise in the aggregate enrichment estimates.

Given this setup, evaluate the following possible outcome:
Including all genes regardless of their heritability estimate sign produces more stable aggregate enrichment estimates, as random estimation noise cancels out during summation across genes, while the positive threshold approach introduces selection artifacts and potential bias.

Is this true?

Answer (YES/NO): NO